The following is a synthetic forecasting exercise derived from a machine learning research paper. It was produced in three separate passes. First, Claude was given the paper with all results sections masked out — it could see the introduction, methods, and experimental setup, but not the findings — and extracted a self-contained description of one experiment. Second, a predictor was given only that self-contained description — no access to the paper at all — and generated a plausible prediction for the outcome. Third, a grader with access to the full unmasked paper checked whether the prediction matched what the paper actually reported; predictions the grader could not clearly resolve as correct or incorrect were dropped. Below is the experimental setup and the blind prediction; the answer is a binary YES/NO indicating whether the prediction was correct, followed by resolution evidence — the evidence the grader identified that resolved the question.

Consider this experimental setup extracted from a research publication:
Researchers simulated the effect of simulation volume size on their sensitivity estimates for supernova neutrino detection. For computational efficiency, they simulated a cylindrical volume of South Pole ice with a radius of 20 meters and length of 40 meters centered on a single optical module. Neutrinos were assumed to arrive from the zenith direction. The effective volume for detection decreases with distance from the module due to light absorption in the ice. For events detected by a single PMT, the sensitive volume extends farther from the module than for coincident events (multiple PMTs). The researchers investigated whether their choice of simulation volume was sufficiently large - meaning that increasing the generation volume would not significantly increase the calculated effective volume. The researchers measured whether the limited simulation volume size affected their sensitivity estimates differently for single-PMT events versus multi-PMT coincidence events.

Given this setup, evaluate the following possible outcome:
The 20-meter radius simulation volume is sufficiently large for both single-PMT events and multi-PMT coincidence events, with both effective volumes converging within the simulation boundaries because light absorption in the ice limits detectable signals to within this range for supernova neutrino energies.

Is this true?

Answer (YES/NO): NO